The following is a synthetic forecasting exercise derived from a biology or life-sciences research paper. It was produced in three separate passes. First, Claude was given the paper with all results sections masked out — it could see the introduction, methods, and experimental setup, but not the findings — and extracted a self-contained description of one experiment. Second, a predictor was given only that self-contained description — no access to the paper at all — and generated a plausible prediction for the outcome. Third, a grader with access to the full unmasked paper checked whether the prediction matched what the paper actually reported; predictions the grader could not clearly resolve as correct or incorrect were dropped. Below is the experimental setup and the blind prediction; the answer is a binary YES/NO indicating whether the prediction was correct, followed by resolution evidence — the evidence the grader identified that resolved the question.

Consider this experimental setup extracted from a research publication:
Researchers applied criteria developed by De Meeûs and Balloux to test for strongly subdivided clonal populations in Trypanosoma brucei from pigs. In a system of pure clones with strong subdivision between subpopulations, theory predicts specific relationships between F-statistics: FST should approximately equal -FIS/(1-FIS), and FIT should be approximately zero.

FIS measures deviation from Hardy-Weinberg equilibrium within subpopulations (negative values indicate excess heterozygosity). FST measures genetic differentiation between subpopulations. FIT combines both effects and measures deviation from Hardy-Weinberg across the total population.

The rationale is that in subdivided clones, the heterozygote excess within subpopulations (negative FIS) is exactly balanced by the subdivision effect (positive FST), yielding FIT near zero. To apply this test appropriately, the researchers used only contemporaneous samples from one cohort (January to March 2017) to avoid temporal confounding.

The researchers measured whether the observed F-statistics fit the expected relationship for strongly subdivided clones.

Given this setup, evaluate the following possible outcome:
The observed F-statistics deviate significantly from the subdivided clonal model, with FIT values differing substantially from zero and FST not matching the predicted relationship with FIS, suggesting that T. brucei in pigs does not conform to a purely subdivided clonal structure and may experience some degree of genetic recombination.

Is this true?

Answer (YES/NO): NO